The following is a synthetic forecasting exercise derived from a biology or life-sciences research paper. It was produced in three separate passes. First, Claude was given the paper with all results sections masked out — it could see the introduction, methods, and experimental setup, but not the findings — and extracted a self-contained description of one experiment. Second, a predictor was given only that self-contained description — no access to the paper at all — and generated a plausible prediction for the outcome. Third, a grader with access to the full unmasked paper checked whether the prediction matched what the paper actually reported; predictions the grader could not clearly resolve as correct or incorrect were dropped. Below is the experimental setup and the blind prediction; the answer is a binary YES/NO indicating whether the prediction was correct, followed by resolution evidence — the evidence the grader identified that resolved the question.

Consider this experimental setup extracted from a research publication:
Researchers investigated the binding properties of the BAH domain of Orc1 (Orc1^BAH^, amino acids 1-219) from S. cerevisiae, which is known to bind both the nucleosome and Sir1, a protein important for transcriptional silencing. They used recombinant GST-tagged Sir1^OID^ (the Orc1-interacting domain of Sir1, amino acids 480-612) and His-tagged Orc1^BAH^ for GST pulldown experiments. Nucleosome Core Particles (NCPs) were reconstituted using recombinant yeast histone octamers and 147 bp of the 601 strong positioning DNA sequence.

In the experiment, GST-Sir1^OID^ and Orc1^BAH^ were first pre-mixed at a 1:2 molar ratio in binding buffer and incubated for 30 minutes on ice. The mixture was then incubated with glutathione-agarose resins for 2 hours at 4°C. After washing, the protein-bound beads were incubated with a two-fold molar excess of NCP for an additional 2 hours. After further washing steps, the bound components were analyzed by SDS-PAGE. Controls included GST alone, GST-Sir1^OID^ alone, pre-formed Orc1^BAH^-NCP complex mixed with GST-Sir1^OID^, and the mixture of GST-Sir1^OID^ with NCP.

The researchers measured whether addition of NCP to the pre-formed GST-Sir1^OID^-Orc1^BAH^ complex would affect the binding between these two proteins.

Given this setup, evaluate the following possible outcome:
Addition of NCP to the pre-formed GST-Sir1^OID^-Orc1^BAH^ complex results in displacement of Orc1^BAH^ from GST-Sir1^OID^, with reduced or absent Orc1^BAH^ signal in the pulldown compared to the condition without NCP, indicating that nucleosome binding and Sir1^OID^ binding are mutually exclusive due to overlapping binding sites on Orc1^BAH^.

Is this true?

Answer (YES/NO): NO